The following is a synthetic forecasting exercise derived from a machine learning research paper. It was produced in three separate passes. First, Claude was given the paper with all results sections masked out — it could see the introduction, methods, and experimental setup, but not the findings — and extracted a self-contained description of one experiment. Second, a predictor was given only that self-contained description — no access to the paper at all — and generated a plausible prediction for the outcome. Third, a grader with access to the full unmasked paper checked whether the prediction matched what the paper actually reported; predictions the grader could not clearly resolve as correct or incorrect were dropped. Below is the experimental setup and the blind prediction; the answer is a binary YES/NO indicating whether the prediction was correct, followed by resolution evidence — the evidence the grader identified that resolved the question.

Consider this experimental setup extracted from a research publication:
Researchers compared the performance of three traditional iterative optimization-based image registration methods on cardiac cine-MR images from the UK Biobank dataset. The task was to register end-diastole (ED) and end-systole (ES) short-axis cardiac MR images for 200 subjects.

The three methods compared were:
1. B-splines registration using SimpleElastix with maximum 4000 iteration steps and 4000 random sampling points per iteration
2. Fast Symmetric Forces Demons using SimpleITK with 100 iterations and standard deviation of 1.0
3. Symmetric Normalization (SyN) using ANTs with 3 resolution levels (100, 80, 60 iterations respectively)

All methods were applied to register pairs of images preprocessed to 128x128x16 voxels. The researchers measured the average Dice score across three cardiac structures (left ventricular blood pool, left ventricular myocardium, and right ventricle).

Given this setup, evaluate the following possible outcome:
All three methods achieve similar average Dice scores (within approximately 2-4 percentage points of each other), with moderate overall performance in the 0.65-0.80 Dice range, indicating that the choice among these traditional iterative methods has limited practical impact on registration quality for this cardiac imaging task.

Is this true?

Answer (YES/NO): NO